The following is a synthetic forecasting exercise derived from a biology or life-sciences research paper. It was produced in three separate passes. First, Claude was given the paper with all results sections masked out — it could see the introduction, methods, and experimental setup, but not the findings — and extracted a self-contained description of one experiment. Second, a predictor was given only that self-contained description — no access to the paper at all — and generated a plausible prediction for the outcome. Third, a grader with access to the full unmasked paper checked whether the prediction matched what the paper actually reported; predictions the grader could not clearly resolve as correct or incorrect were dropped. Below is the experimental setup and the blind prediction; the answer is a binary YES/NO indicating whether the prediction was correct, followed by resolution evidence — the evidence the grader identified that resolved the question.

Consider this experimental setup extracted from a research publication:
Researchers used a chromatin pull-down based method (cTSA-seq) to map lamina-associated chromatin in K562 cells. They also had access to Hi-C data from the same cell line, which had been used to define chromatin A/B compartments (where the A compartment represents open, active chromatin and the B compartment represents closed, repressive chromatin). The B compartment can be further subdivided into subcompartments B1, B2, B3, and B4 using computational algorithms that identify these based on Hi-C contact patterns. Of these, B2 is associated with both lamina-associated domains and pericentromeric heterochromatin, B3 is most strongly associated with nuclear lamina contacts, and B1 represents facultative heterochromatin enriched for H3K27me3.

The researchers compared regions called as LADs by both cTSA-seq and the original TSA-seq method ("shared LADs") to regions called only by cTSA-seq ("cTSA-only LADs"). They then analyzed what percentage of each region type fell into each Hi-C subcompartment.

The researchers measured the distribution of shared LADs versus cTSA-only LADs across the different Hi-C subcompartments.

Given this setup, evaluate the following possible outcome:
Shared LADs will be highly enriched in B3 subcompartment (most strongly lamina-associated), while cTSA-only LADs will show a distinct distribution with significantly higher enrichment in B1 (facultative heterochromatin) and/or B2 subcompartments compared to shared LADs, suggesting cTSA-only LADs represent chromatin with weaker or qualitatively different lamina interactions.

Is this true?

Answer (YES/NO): YES